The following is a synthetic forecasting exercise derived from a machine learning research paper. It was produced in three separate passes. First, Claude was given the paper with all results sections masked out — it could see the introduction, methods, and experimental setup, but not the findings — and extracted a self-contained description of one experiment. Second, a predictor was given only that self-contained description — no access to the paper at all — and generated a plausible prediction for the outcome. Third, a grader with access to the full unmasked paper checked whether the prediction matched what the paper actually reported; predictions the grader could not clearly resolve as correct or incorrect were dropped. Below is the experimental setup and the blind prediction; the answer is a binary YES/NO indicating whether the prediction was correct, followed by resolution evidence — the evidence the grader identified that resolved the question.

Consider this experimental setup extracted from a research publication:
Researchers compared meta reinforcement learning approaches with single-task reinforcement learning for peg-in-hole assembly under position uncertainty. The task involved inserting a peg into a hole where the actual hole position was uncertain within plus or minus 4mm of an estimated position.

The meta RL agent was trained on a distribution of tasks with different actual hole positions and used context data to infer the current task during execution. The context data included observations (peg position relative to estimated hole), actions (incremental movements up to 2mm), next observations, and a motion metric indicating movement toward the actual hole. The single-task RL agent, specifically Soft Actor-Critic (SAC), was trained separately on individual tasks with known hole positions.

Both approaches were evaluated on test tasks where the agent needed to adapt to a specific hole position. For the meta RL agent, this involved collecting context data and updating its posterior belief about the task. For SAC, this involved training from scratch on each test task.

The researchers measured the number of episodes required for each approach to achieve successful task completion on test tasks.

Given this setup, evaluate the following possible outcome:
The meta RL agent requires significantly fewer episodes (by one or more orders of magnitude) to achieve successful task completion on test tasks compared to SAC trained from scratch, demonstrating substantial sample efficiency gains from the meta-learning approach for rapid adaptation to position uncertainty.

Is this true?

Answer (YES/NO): NO